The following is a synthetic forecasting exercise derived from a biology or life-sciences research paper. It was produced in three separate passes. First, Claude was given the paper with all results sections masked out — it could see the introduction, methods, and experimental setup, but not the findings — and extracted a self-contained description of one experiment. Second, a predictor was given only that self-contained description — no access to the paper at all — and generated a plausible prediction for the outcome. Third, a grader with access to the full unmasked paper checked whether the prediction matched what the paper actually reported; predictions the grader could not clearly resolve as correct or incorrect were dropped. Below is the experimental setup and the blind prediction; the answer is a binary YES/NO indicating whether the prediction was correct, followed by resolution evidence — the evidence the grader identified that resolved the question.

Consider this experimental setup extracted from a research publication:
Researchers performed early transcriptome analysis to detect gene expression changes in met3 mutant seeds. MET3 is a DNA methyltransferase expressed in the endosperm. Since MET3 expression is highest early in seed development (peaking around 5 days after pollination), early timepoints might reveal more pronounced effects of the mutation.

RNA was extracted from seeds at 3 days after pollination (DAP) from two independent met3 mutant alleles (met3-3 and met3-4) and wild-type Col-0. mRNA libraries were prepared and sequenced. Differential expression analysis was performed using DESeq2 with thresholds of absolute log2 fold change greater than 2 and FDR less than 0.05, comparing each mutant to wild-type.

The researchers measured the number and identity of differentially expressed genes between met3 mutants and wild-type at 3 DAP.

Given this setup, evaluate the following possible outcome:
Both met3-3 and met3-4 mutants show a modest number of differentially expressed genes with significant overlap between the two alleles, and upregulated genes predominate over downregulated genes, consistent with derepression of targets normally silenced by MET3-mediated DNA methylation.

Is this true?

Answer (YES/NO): NO